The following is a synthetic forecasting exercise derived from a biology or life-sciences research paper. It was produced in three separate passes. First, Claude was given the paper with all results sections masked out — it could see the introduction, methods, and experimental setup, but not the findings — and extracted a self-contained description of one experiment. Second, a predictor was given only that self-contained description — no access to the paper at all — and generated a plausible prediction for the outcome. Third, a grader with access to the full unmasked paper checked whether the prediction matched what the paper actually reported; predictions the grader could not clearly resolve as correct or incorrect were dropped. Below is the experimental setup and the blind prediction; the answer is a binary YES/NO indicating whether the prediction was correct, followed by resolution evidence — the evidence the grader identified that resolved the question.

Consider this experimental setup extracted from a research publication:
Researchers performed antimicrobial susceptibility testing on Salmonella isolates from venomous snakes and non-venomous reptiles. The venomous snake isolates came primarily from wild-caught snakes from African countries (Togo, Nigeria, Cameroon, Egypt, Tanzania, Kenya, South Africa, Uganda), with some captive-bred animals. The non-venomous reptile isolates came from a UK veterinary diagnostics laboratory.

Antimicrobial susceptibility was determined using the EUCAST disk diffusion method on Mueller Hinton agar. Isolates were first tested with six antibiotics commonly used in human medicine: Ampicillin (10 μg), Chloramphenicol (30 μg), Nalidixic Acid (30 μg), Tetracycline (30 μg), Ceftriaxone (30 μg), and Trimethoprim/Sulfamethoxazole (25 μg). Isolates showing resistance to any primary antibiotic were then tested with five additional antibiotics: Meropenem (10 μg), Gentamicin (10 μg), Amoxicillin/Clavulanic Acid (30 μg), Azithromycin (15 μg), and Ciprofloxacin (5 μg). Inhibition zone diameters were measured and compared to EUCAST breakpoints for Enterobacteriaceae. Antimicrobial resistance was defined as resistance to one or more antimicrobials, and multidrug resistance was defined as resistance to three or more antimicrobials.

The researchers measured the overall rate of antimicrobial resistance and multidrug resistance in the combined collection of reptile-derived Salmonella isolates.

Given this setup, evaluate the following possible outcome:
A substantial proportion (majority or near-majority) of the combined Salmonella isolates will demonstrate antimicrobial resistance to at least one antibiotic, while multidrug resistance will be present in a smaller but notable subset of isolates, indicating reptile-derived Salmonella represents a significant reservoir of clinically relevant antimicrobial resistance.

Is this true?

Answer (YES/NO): NO